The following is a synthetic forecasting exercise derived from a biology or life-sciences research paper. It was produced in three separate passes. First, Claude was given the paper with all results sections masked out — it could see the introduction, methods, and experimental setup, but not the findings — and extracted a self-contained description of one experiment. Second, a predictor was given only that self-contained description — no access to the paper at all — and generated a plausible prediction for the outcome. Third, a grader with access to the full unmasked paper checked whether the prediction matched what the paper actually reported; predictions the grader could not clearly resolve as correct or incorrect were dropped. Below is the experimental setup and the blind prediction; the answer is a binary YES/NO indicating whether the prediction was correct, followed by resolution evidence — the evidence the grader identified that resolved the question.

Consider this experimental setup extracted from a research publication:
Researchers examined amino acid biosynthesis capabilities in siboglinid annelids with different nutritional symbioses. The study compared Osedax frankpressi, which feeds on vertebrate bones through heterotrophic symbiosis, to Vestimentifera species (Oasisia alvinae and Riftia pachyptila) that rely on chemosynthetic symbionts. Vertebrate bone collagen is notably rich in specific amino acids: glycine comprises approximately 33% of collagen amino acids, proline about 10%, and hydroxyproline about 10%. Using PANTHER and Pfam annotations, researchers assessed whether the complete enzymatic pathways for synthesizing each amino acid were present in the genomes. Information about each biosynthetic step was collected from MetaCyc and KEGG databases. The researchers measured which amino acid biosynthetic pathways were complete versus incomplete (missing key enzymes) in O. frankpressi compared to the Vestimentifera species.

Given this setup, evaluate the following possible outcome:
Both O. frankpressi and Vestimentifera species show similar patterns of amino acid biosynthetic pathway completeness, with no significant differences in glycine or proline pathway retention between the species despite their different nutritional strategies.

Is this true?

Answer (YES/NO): NO